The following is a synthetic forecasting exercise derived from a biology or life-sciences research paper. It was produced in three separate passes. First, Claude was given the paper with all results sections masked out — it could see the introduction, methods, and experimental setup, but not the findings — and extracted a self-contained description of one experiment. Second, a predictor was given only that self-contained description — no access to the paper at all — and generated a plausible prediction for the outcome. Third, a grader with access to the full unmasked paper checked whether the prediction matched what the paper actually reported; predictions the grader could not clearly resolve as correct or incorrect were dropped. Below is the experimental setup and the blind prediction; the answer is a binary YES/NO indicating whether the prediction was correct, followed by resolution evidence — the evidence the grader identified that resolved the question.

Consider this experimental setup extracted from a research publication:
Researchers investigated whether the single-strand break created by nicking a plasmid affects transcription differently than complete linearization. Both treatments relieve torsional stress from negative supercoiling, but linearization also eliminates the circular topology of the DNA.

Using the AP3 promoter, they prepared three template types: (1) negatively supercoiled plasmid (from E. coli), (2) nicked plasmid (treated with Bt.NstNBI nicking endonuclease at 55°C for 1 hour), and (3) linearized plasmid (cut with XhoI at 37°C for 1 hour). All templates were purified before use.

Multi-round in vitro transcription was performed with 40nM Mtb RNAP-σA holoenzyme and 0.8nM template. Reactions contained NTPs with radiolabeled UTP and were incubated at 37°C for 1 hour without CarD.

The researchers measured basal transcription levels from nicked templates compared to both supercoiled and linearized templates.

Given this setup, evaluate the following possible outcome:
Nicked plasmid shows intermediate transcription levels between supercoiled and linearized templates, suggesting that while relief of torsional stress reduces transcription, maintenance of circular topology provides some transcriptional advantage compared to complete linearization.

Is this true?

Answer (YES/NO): NO